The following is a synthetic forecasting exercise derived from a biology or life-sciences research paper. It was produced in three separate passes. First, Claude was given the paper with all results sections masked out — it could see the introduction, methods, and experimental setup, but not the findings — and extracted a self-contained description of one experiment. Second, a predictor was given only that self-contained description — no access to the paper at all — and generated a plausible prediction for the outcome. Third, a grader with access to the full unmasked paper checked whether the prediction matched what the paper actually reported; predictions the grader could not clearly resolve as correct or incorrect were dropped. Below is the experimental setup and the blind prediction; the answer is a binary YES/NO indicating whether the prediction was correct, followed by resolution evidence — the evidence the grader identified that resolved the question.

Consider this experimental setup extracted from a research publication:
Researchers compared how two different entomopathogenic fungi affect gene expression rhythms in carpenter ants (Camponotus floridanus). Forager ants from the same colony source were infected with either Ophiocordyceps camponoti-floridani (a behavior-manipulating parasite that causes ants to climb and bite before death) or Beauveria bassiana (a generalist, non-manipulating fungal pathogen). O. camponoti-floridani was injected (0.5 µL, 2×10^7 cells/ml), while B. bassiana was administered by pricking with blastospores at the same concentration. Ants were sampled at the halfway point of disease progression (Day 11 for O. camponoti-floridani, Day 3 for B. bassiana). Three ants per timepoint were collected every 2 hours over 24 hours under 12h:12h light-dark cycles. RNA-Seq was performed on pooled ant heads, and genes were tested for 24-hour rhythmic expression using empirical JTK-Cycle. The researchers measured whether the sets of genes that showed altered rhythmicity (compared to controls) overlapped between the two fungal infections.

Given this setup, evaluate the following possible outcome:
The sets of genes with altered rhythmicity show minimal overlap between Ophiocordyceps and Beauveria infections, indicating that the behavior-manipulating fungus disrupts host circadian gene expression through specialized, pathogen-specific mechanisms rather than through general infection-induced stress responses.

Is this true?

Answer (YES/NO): NO